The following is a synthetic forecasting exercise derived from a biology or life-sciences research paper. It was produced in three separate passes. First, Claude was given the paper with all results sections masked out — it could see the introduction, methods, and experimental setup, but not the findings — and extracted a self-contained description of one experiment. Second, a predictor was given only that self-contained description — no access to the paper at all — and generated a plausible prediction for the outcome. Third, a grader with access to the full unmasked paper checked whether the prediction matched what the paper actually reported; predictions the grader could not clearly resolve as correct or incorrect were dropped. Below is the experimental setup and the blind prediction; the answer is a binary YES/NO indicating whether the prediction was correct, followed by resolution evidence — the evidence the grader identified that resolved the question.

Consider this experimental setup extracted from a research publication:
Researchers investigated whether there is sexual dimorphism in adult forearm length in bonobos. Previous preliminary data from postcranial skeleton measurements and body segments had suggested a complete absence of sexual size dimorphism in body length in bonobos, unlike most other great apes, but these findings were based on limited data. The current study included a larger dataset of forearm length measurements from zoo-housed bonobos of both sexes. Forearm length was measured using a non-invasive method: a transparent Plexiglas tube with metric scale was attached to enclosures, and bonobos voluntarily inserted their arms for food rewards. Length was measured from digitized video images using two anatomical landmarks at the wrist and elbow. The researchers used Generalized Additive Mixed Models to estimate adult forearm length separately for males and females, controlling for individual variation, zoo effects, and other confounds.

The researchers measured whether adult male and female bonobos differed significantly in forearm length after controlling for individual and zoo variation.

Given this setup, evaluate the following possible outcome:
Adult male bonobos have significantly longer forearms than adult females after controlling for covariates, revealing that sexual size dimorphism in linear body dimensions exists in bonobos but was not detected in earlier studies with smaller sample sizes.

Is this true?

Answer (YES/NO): YES